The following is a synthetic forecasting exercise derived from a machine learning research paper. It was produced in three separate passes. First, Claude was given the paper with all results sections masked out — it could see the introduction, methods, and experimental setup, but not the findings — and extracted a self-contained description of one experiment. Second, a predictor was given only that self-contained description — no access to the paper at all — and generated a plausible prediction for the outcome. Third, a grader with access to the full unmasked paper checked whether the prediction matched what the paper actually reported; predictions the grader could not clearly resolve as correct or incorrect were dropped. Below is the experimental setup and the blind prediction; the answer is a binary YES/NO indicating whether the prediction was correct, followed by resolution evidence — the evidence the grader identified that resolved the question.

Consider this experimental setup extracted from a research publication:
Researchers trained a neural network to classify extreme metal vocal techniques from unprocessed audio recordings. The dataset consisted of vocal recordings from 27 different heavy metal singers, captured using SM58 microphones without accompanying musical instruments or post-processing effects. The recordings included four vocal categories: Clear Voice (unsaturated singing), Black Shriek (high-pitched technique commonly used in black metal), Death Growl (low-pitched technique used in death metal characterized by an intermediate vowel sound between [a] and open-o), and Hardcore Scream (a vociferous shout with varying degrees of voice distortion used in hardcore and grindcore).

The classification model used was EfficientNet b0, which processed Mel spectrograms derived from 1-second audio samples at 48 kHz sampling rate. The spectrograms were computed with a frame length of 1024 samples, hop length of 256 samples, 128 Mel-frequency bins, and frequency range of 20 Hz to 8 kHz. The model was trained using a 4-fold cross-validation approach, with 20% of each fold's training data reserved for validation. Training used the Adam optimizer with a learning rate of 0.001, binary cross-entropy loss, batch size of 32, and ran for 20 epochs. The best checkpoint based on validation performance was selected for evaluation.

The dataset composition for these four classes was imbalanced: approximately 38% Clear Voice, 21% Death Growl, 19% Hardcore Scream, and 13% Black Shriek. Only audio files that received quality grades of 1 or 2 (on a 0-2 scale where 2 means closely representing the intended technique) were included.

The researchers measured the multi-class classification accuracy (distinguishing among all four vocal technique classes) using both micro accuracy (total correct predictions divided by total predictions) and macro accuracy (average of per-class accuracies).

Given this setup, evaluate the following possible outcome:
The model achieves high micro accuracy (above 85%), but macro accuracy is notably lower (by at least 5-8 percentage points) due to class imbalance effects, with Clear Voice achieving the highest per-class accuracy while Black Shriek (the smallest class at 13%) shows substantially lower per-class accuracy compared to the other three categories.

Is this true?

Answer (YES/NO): NO